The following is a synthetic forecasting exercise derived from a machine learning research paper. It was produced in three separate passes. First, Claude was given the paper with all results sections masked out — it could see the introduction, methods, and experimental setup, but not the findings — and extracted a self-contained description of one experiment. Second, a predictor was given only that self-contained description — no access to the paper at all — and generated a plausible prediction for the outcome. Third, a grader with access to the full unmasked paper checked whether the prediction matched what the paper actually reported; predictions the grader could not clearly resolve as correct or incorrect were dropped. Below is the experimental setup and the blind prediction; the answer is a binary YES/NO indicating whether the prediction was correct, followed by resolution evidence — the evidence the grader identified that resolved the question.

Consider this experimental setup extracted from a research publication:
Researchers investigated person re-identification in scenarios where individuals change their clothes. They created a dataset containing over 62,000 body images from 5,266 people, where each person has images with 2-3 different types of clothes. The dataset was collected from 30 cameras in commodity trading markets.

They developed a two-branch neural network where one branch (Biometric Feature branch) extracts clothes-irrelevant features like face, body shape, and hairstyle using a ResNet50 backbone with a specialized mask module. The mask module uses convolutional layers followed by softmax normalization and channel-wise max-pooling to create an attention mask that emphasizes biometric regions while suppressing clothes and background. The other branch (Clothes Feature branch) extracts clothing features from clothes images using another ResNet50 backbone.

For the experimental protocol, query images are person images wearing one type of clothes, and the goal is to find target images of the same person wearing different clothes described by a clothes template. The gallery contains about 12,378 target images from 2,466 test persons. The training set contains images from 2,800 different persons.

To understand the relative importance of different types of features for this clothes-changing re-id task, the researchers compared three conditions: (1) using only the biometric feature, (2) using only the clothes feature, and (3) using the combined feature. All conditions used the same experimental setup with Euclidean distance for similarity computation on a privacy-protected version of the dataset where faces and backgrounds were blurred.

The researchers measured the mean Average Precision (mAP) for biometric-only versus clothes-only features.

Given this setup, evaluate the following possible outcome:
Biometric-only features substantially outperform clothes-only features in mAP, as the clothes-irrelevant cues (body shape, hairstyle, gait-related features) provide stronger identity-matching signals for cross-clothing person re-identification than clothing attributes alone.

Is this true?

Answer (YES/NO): NO